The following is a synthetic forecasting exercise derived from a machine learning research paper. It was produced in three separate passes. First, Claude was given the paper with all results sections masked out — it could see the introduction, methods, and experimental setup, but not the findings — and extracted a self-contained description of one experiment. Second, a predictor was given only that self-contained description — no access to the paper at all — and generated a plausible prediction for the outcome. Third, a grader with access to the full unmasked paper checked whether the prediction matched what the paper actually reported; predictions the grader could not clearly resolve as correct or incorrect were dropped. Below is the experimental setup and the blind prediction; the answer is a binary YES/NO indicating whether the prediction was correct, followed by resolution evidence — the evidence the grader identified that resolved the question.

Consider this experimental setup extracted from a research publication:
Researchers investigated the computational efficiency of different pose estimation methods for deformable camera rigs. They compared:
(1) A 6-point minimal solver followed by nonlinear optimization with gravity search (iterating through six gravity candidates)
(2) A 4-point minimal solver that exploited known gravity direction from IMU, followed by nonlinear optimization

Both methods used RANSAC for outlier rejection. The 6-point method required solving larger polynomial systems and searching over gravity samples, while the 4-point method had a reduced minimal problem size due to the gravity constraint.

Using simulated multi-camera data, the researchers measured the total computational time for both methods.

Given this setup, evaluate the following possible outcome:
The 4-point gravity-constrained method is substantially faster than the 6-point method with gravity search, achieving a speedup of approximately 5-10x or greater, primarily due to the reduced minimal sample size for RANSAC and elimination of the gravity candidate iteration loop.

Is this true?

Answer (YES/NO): YES